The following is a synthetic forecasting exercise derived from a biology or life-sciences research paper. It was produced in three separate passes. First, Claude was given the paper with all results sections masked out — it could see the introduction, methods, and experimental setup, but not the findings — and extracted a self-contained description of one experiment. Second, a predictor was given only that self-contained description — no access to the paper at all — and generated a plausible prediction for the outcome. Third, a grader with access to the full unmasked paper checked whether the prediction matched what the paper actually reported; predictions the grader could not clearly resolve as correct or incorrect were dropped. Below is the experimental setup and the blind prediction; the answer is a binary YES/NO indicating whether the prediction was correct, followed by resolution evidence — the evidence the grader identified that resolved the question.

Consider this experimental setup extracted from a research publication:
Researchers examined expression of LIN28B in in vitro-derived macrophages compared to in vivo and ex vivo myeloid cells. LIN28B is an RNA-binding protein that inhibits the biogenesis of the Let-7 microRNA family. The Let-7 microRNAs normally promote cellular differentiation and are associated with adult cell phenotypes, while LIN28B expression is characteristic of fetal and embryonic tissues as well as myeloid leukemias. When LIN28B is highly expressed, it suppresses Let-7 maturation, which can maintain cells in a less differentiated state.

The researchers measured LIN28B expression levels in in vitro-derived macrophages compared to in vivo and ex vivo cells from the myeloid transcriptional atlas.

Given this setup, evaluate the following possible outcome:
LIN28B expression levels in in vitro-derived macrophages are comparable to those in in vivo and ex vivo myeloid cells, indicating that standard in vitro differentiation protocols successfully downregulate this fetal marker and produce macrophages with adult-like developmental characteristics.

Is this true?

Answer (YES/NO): NO